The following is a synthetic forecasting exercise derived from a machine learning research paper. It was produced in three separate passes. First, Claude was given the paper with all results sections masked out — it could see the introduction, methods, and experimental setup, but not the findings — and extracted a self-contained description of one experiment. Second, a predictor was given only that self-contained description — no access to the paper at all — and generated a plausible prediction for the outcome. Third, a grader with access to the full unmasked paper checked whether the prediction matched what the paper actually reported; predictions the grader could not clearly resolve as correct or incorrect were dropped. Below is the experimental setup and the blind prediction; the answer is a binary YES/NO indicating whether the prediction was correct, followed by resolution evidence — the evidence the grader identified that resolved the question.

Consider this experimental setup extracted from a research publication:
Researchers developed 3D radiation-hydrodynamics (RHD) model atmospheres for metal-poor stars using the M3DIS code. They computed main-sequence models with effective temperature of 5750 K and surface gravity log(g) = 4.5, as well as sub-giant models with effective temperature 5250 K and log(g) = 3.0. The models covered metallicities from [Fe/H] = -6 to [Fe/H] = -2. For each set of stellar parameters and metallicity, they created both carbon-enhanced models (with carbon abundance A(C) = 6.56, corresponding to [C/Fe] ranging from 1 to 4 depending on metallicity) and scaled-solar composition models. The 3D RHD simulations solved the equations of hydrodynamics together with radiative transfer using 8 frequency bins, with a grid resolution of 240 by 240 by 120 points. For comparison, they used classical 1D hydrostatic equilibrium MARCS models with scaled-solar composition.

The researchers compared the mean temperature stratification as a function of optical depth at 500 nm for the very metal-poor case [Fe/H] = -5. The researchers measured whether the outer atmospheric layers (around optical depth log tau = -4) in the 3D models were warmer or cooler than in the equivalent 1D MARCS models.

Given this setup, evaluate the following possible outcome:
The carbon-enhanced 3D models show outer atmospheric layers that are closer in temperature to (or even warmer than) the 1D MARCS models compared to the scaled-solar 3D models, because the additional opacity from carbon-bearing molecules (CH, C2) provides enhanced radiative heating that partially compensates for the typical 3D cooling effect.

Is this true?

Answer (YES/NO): YES